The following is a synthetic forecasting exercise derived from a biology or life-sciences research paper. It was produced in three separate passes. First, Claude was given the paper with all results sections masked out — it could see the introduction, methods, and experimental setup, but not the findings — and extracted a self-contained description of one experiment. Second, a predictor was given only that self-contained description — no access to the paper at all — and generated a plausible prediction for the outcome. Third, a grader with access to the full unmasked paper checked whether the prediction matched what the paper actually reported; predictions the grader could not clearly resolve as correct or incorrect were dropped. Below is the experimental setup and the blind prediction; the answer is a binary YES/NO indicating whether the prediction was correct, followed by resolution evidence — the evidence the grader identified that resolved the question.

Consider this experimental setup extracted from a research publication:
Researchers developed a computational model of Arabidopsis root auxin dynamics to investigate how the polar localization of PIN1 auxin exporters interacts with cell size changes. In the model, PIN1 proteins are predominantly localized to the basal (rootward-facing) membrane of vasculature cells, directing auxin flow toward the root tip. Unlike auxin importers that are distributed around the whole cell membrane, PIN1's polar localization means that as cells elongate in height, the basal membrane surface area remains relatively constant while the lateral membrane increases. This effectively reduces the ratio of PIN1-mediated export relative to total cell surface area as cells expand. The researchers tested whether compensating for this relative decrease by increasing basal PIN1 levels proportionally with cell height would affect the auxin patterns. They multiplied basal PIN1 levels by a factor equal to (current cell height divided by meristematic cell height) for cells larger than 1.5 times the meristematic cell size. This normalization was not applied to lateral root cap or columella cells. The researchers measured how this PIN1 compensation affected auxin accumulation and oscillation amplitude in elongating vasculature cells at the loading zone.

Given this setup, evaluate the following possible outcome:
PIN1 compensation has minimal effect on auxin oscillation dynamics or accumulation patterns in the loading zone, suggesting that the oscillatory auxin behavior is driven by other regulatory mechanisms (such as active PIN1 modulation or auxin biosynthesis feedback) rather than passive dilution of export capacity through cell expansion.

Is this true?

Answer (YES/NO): NO